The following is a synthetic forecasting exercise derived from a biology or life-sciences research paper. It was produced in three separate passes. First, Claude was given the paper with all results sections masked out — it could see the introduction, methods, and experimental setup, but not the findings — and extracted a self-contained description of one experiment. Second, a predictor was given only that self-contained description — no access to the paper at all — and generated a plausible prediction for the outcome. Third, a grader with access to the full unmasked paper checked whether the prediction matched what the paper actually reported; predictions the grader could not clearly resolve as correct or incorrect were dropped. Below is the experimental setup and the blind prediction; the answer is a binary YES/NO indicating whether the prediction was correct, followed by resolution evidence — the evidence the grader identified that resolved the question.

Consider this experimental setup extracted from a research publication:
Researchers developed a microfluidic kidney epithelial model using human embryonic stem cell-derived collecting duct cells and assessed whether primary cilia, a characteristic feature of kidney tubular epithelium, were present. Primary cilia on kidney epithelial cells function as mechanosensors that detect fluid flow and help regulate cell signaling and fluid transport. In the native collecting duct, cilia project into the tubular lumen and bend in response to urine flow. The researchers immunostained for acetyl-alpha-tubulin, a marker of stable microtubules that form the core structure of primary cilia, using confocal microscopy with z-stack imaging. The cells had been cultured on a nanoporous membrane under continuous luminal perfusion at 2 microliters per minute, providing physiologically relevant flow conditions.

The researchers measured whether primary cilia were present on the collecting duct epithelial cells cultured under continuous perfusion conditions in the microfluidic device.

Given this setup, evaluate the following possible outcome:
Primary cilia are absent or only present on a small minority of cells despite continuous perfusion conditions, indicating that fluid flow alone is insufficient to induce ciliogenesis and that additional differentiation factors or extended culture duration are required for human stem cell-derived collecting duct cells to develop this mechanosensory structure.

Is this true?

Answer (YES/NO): NO